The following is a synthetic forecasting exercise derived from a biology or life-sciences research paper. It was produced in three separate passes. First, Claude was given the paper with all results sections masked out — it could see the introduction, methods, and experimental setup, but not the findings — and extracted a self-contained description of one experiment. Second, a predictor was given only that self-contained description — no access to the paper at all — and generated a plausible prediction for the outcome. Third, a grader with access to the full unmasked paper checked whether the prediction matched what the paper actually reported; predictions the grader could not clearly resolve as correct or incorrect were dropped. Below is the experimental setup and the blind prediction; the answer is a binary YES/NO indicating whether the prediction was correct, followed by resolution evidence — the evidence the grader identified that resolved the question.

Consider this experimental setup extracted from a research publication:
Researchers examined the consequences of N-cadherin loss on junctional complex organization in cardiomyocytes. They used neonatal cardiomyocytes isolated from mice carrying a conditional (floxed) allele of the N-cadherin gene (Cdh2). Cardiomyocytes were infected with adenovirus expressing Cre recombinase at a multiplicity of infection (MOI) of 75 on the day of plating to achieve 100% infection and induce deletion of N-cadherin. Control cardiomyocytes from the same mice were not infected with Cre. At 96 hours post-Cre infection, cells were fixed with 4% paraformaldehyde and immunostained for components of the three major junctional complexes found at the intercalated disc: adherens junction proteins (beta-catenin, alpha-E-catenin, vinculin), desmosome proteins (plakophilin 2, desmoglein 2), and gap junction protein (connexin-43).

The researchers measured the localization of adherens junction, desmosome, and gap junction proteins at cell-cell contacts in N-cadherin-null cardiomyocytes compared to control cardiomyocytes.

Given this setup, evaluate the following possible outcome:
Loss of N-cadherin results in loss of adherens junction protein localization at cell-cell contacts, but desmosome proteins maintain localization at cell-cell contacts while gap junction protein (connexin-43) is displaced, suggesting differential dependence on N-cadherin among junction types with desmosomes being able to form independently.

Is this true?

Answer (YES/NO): NO